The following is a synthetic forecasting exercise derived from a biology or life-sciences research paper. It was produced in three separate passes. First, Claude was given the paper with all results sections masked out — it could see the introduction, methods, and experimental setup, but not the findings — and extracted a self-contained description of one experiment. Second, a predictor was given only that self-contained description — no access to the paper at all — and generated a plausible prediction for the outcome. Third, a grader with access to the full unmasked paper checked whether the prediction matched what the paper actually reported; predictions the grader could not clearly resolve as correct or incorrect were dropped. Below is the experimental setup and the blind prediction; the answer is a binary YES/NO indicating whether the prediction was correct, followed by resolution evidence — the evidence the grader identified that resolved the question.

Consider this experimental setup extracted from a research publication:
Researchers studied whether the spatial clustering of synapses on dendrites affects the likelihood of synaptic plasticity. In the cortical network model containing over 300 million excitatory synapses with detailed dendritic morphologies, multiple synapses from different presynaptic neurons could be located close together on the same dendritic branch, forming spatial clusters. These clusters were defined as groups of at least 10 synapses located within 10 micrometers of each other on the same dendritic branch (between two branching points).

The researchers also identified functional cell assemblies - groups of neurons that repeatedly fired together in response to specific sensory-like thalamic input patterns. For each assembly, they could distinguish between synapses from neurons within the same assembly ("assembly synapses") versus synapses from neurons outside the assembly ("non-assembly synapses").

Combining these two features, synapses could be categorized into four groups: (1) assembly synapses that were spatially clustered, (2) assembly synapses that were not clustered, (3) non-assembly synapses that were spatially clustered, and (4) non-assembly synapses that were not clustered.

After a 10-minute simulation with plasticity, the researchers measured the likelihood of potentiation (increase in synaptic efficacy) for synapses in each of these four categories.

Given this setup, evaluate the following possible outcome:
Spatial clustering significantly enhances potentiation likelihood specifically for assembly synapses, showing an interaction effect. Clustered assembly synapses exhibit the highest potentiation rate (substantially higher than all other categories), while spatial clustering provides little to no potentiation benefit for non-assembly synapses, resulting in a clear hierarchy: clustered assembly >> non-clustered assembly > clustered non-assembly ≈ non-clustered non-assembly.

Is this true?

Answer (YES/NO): NO